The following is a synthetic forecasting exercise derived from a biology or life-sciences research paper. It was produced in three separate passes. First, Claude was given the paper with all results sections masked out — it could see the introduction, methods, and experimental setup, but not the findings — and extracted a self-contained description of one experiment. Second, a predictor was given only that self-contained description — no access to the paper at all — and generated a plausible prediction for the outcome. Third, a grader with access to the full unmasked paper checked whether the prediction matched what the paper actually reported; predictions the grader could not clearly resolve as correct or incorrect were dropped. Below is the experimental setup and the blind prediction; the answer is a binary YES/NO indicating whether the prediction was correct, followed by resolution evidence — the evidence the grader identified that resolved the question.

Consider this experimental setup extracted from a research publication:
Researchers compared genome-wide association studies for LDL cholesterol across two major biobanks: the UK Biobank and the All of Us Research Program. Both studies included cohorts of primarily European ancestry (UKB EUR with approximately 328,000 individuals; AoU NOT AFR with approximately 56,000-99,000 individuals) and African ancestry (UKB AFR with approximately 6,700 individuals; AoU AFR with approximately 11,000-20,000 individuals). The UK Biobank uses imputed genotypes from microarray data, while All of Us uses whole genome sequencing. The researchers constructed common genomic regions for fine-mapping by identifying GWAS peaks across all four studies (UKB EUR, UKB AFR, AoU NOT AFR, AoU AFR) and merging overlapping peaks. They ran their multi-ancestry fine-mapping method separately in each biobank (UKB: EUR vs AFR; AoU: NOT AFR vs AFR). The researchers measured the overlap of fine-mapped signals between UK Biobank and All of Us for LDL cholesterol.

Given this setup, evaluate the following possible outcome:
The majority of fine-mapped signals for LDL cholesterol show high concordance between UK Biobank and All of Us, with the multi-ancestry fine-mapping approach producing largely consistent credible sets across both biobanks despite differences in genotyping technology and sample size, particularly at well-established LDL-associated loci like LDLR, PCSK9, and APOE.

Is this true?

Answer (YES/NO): NO